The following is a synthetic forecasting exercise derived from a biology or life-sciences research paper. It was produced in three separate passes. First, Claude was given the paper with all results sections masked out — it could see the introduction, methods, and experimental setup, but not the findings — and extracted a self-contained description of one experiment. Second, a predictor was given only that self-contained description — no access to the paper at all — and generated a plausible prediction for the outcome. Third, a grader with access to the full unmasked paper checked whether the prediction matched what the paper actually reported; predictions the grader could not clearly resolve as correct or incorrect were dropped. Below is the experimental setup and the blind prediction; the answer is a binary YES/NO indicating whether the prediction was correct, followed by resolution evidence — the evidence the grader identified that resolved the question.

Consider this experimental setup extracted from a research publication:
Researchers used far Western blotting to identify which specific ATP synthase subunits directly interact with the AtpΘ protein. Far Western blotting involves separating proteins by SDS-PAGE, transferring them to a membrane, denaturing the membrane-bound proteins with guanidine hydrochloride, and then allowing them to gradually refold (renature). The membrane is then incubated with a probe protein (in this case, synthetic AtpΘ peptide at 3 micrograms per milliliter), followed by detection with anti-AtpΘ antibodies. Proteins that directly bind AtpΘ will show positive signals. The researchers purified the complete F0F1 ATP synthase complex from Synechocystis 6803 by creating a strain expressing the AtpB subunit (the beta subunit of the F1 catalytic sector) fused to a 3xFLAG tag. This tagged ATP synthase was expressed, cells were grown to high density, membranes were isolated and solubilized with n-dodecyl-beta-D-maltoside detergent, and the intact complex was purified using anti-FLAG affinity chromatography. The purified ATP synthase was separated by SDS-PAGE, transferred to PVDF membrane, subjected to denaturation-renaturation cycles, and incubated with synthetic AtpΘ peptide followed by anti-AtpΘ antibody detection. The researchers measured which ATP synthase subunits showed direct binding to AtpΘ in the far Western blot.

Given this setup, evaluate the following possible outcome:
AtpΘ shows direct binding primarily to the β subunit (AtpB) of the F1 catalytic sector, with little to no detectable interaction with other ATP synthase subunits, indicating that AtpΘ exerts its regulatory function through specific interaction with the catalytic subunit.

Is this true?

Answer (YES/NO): NO